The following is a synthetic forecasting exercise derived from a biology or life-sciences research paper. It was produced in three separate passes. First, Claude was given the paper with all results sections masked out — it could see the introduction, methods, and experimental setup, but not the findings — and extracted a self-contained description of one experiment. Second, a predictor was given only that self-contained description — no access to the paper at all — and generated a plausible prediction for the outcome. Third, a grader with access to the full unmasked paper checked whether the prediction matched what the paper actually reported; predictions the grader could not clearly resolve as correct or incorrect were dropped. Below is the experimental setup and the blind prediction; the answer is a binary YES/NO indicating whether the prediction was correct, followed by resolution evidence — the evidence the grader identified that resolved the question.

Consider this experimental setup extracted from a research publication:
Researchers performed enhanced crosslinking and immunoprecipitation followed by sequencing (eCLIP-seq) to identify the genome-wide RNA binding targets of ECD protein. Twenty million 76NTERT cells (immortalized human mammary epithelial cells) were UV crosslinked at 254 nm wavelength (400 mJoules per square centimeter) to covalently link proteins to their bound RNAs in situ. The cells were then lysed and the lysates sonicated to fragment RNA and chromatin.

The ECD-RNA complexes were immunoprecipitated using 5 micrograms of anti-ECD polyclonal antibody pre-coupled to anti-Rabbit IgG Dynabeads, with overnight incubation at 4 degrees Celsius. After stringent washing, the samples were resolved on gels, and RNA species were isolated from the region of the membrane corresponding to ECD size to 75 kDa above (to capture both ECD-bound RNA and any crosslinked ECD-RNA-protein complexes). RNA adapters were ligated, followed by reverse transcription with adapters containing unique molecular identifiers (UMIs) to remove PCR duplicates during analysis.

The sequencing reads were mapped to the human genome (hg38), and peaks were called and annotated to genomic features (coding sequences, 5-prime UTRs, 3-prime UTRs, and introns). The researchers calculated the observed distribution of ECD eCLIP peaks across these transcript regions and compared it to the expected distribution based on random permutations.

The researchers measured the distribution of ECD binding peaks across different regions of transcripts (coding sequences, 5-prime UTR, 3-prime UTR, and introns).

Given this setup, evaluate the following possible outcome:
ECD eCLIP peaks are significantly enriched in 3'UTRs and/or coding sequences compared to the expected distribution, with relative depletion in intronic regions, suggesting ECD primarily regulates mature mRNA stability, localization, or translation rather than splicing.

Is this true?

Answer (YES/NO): NO